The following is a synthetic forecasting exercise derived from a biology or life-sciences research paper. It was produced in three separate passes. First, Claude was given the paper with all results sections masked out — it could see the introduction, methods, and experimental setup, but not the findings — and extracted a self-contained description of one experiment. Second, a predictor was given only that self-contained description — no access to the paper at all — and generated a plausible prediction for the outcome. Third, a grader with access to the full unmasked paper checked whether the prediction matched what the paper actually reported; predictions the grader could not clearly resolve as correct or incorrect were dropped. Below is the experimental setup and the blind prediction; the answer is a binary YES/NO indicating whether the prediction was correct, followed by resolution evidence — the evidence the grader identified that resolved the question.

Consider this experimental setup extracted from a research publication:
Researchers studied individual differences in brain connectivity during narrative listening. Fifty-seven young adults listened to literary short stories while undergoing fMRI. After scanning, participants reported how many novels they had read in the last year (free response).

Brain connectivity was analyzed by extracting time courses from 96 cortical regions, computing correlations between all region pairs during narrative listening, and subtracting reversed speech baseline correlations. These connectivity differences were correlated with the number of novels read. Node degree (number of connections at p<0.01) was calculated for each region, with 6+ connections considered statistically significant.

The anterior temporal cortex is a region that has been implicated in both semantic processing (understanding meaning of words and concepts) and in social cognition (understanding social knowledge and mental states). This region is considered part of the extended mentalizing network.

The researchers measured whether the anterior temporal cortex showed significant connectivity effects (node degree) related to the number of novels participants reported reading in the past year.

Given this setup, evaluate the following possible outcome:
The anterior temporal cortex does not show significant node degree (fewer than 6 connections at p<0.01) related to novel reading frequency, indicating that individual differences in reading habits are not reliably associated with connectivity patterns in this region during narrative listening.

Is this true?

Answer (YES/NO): YES